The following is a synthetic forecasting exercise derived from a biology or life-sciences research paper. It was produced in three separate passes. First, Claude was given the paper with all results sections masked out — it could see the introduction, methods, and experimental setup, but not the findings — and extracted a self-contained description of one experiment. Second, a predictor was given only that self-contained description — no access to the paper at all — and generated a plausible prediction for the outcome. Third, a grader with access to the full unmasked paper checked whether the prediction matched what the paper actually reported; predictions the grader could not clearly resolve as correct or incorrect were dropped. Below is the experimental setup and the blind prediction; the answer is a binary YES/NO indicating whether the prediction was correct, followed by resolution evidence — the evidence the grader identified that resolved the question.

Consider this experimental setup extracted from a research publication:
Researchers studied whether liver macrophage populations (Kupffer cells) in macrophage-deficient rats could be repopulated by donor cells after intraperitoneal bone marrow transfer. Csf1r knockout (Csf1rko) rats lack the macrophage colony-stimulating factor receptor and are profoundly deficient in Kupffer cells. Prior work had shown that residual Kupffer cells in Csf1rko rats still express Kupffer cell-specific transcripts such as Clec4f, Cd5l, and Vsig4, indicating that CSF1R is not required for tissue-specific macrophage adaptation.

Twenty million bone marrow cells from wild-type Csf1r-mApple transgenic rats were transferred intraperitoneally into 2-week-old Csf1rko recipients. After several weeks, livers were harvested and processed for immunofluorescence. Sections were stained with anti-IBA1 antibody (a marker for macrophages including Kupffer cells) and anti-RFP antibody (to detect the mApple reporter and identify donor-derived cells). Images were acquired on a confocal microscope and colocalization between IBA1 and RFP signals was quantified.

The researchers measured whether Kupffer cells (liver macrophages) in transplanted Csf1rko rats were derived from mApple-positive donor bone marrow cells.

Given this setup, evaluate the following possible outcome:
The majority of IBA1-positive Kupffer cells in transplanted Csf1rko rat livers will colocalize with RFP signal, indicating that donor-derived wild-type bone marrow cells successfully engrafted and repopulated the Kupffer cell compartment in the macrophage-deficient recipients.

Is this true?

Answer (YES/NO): YES